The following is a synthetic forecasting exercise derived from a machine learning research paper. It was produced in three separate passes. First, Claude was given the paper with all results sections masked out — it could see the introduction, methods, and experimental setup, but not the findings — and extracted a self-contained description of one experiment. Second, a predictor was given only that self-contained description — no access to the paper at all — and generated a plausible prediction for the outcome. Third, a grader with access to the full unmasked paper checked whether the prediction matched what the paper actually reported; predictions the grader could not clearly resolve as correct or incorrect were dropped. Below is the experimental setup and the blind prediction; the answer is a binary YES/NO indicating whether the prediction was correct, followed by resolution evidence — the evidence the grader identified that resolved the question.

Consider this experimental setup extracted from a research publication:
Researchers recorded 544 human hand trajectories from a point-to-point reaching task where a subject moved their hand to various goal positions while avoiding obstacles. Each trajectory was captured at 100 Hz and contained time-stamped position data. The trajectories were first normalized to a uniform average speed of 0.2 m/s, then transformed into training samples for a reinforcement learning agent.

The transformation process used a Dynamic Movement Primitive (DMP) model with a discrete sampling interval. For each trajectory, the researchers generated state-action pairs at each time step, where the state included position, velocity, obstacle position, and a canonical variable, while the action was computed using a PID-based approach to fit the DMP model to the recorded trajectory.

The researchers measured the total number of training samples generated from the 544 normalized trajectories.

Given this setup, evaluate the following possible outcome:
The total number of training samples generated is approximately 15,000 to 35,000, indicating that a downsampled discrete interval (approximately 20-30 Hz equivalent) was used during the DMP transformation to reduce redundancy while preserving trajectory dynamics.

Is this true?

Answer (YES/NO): NO